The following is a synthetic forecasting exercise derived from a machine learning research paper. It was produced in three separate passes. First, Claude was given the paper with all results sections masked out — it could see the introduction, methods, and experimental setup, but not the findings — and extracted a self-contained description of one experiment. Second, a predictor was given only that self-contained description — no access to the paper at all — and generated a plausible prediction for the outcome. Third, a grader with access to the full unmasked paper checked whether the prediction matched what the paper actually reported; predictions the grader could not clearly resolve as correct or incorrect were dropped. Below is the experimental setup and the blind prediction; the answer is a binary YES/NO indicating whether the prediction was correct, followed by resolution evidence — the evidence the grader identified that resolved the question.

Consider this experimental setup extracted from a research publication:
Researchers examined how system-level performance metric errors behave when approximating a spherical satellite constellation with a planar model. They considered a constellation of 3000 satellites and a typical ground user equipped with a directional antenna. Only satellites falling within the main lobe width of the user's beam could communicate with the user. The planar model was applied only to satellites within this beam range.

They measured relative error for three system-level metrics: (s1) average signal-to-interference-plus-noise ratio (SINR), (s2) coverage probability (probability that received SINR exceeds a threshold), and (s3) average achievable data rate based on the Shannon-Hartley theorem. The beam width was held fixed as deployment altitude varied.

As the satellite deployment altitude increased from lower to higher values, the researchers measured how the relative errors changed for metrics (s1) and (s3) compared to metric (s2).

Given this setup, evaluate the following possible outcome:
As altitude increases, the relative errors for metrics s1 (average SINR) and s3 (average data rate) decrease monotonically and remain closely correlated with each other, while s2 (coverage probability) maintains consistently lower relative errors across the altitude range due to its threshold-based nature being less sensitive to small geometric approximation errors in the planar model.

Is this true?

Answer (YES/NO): NO